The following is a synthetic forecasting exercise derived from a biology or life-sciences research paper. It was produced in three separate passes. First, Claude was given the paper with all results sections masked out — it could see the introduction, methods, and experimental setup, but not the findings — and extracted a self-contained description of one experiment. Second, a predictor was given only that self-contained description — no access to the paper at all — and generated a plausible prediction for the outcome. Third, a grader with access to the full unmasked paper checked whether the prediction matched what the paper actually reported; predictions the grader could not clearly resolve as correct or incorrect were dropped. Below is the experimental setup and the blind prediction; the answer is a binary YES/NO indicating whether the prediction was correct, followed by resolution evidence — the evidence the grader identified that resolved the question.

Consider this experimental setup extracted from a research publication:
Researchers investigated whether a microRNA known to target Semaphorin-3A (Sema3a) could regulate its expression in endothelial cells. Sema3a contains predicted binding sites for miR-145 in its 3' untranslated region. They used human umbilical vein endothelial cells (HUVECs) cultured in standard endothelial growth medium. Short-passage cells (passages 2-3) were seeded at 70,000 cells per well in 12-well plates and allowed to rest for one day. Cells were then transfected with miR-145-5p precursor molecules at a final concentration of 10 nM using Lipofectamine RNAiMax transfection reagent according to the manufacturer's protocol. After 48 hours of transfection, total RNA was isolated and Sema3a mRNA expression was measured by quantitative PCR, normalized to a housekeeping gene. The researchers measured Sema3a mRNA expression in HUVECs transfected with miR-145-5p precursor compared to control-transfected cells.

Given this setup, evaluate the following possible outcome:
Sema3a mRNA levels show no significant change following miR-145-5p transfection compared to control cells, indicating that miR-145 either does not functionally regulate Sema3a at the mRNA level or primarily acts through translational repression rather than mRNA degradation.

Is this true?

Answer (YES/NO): NO